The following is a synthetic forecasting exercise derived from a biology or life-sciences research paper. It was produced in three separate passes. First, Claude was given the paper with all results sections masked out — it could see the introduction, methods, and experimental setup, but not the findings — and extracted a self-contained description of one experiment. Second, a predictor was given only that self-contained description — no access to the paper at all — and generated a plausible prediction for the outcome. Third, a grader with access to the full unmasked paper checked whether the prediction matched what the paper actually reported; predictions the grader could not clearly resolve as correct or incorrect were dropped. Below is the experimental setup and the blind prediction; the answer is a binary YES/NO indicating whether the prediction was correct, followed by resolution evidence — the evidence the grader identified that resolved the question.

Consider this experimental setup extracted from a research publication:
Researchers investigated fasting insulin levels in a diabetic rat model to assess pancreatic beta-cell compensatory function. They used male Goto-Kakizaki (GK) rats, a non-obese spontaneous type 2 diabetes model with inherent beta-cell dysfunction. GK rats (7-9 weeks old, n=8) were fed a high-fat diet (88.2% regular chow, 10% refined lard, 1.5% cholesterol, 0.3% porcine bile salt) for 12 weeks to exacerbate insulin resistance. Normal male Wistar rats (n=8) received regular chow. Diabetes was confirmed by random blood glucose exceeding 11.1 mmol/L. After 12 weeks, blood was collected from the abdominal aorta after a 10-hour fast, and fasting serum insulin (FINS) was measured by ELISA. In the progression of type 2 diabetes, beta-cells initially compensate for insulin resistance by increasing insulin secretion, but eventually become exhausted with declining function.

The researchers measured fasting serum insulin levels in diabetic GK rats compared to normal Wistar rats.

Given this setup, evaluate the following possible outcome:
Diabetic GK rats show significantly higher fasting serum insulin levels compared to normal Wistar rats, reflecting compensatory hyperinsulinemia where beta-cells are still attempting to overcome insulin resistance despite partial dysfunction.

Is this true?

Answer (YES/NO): YES